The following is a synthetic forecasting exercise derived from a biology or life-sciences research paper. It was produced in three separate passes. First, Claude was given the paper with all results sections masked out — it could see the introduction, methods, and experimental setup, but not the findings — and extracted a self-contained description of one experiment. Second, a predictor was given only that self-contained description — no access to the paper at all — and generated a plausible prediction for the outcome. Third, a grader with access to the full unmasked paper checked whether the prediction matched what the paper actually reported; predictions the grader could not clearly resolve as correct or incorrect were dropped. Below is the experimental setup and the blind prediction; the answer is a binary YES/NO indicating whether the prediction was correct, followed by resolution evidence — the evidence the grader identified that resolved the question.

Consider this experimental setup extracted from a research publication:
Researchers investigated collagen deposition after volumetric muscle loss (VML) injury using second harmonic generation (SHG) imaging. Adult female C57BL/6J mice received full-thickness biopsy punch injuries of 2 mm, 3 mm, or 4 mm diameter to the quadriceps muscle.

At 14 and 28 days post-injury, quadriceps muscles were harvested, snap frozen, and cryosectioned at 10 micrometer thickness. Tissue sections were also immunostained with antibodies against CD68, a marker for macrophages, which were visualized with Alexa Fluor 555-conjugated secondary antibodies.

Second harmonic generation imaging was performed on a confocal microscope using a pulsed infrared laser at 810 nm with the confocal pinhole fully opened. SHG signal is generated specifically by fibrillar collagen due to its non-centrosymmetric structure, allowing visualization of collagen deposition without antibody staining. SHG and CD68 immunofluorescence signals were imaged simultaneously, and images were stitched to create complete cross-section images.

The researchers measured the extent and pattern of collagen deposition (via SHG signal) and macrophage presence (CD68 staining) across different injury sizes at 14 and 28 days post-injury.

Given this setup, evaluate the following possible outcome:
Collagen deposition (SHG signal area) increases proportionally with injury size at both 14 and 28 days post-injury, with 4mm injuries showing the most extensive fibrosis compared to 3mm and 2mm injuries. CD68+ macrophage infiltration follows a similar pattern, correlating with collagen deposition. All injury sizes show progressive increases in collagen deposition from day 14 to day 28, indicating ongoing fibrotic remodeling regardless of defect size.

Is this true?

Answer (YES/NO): NO